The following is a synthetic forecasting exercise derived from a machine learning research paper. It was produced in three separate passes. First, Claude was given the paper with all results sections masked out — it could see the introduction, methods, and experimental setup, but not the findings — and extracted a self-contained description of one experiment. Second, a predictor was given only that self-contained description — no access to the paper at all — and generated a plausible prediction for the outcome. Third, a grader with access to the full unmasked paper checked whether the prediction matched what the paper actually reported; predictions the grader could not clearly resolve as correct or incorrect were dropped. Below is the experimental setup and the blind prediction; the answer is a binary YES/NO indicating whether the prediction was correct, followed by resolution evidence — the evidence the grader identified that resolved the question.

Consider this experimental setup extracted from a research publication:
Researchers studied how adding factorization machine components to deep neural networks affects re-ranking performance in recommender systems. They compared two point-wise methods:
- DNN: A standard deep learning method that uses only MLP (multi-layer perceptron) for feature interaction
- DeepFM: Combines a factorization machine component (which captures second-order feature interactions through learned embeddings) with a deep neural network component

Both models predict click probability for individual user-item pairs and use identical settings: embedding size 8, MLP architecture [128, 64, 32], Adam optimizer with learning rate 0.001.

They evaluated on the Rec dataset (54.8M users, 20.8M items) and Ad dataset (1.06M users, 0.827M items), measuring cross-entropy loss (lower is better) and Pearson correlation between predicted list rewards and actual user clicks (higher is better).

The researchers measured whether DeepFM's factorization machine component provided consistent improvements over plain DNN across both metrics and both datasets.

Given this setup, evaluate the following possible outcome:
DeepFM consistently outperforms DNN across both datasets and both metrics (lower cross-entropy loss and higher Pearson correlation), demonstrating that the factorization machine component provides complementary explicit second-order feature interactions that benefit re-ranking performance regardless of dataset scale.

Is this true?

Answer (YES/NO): YES